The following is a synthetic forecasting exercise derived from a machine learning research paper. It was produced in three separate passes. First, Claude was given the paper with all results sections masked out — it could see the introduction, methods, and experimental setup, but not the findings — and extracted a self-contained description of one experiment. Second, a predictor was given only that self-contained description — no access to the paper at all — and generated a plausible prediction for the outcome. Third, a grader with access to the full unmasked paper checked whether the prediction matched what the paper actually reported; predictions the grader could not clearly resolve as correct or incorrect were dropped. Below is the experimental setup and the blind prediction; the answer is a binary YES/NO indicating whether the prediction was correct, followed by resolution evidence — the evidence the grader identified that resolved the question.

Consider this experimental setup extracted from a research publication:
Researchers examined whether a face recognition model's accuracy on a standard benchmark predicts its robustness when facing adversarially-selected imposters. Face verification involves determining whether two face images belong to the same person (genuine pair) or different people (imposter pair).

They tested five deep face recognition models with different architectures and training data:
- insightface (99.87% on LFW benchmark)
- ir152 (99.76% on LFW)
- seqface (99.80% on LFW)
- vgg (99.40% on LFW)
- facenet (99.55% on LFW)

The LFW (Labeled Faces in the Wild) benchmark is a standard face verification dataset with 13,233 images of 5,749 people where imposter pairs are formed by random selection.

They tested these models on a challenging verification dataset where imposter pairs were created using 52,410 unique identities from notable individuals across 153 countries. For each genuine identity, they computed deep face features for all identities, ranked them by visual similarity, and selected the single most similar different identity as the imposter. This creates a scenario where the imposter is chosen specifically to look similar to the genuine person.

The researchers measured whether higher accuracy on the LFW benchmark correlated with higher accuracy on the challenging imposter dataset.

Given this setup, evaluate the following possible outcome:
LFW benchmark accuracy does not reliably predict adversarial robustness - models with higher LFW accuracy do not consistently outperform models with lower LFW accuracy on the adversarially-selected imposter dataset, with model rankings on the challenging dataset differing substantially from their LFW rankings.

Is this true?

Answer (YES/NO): YES